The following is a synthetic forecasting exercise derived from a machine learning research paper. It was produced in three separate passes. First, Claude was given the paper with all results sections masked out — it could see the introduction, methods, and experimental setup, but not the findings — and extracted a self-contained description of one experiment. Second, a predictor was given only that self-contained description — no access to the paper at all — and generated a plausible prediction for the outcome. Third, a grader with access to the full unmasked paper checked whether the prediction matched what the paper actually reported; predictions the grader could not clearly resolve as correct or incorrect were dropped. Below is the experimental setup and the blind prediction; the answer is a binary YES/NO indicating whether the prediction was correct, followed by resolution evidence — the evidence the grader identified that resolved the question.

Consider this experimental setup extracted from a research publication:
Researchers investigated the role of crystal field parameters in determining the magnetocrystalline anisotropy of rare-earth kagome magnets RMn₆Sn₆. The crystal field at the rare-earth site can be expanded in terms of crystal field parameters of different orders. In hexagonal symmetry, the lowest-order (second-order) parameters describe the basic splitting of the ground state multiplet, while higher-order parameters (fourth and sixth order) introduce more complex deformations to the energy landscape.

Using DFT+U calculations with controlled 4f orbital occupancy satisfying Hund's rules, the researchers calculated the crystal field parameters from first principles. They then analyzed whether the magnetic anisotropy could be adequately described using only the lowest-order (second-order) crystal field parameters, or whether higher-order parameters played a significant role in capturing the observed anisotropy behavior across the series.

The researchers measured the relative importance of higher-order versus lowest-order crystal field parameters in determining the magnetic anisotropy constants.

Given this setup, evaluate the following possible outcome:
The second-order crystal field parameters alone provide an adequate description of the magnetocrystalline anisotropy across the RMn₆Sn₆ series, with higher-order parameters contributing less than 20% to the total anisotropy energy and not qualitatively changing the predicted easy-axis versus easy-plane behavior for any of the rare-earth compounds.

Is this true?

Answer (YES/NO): NO